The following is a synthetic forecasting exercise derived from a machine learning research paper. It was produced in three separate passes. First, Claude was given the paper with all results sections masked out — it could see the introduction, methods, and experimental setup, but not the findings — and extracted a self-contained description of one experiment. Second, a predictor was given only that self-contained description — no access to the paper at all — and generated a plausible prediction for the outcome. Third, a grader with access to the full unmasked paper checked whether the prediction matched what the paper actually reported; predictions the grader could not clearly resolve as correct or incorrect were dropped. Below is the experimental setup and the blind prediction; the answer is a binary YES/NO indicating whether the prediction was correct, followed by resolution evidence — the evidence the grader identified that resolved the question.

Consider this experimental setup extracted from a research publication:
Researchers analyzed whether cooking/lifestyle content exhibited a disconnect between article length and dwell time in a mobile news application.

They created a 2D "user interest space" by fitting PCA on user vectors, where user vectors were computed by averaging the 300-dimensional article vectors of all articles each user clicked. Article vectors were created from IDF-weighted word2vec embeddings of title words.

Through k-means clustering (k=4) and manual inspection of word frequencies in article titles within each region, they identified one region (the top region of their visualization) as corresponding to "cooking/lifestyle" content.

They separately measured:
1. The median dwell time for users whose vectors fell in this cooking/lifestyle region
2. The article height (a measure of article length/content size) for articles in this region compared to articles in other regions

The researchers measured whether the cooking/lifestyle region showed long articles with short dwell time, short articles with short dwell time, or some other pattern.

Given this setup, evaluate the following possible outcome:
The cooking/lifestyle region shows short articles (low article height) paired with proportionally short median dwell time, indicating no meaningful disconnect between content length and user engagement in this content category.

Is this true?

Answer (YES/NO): NO